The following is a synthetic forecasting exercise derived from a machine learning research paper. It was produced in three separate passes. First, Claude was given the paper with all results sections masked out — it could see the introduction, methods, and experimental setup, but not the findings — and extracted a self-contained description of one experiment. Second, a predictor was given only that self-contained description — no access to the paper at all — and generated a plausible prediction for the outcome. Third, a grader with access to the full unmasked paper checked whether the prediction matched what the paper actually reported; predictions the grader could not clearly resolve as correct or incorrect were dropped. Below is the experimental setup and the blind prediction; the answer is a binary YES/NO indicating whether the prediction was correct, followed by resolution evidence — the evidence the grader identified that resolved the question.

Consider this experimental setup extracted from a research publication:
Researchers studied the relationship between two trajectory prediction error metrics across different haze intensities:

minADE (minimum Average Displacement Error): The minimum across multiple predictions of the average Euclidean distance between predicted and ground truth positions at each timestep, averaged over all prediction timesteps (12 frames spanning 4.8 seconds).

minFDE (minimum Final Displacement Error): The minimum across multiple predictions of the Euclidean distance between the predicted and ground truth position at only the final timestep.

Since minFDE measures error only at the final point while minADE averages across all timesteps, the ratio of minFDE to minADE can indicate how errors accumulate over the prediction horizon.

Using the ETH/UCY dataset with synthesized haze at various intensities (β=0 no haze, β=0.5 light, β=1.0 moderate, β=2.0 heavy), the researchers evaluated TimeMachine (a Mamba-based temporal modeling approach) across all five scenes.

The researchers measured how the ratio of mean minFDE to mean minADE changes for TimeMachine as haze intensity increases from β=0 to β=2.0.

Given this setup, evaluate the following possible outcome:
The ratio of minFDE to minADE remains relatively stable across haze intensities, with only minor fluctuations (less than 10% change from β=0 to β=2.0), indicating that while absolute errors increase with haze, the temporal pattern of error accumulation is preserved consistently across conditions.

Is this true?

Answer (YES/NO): YES